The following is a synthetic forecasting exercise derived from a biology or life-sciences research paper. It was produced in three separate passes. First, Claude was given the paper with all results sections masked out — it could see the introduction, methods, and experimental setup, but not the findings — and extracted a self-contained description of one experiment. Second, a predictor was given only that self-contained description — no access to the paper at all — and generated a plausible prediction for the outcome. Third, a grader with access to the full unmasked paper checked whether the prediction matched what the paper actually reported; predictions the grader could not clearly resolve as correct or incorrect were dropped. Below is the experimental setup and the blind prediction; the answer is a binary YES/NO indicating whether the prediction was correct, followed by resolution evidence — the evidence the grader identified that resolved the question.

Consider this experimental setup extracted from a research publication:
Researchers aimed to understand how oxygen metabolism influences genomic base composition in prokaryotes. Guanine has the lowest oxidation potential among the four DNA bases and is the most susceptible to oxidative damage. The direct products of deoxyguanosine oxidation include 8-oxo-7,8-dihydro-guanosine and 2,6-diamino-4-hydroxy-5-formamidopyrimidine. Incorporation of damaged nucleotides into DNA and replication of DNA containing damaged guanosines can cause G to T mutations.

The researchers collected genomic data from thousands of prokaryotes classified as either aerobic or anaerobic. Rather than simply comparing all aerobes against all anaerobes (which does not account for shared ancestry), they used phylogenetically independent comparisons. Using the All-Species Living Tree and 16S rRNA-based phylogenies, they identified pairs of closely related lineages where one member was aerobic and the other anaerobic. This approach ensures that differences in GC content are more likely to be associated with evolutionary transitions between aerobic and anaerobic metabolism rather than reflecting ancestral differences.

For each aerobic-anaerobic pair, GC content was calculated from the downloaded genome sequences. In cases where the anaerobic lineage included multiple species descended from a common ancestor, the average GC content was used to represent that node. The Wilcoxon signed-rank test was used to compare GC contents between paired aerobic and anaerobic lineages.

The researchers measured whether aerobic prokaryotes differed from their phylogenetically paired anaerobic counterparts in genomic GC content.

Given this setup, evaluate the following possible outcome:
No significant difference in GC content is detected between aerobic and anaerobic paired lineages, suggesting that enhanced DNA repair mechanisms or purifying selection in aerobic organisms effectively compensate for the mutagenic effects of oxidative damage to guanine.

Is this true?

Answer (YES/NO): NO